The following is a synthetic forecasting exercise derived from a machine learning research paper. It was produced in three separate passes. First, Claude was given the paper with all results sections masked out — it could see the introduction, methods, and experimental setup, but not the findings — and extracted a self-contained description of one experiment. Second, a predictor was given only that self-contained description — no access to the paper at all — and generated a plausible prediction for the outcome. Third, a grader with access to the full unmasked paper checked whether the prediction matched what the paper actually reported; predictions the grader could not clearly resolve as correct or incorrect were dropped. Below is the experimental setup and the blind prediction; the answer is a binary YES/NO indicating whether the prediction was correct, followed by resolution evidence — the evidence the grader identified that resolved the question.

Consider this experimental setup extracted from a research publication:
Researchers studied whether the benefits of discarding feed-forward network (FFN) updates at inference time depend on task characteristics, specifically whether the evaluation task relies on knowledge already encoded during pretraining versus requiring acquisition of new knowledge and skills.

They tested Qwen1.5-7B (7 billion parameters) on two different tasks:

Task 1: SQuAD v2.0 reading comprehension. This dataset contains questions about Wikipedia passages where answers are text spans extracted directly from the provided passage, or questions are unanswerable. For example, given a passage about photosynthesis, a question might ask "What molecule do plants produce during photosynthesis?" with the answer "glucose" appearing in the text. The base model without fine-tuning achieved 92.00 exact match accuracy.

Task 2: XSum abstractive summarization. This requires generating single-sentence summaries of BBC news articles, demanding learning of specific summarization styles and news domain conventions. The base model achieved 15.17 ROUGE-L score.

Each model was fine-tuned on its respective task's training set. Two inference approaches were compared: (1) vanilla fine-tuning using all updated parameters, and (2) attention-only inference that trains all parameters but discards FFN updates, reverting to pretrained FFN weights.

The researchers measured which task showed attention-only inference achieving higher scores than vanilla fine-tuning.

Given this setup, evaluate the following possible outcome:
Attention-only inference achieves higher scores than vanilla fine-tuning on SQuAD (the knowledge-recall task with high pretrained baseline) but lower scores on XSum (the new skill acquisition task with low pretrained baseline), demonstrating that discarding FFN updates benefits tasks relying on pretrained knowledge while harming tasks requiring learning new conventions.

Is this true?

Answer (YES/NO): YES